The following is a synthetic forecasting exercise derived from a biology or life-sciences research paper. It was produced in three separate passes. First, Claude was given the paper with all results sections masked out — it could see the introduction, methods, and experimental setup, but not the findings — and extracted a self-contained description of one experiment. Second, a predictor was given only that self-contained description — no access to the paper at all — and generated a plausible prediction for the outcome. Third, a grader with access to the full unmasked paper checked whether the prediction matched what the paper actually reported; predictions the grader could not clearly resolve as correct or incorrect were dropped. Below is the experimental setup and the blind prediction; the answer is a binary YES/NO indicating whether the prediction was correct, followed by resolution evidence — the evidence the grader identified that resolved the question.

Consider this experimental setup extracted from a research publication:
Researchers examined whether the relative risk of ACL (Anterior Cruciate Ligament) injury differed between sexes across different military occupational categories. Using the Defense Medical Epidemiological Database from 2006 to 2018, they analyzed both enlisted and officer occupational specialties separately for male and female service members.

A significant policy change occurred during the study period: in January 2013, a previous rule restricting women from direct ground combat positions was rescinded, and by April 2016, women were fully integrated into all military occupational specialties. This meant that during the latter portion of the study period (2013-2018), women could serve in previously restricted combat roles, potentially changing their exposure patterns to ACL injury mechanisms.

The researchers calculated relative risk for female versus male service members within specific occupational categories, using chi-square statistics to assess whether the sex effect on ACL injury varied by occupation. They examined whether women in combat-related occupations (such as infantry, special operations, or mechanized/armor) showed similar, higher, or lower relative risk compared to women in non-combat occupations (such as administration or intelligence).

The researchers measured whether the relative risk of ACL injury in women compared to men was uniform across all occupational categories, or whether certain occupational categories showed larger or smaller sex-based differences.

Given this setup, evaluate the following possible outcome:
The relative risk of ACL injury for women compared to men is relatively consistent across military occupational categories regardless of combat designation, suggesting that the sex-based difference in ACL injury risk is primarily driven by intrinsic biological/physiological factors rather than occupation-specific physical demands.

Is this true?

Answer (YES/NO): NO